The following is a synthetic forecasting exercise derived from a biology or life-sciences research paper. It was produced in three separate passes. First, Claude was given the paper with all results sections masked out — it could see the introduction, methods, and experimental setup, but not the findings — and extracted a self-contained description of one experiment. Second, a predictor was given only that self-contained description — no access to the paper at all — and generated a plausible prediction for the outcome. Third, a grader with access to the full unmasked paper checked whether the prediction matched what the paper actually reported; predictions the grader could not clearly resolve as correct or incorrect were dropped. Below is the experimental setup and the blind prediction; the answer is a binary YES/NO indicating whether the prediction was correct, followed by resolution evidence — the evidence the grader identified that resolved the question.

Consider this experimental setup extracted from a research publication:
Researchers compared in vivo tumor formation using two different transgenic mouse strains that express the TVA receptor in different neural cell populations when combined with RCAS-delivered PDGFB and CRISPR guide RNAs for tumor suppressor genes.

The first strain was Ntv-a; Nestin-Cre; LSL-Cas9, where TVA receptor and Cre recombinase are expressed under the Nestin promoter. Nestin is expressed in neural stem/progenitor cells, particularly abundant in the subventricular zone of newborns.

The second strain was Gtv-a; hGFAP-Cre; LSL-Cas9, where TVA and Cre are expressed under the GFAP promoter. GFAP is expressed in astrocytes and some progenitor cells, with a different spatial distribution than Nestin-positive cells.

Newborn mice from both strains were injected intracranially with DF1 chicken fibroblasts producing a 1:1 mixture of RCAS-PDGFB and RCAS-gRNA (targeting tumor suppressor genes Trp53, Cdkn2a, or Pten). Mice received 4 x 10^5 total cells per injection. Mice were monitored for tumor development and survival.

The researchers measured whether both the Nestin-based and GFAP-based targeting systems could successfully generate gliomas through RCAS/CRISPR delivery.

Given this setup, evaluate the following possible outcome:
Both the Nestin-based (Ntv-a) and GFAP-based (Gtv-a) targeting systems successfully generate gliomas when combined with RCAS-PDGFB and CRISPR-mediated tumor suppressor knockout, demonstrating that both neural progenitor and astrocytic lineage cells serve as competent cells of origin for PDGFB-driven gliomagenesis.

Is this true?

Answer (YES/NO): YES